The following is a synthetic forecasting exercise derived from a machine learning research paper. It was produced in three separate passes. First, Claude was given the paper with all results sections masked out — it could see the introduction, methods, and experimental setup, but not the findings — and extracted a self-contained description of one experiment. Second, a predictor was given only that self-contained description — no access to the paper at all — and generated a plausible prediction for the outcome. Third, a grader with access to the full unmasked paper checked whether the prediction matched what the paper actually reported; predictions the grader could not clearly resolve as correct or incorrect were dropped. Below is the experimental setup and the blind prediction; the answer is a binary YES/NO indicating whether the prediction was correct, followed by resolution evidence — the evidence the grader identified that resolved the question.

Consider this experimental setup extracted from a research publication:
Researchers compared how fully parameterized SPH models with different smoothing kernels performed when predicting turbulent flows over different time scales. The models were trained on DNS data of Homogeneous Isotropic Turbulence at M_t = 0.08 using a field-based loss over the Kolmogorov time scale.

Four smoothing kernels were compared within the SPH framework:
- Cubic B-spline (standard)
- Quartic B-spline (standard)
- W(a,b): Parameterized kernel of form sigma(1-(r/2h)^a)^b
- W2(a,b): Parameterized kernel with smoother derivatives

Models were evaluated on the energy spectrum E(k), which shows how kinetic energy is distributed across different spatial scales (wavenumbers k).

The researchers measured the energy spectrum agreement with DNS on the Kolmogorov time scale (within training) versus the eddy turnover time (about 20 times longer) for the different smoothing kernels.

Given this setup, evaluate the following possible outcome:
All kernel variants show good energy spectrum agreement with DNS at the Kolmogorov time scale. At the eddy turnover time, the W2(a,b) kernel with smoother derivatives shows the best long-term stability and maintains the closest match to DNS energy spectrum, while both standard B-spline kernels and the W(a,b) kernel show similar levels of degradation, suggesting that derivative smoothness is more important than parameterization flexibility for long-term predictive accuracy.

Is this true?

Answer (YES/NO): NO